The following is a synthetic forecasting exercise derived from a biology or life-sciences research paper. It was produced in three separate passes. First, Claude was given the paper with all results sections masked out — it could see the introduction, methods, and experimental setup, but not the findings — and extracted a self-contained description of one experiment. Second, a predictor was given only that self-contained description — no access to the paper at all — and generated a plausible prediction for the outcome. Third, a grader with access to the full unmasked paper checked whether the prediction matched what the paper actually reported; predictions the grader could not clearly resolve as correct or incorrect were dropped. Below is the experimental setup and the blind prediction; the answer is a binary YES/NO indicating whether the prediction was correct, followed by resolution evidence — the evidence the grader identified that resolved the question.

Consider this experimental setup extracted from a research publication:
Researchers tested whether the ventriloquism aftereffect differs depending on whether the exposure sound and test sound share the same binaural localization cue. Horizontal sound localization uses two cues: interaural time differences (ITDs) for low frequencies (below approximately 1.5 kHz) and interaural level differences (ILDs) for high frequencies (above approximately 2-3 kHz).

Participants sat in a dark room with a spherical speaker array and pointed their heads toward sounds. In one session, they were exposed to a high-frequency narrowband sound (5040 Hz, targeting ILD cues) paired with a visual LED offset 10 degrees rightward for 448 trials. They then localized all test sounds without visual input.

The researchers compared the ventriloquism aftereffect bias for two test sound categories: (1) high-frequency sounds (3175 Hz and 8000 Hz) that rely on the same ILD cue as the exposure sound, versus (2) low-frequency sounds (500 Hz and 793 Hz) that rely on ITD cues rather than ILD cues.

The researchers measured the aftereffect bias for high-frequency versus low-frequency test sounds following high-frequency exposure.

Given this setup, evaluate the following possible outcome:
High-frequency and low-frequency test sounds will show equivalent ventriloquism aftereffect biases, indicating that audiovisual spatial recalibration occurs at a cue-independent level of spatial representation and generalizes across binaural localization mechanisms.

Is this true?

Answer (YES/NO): YES